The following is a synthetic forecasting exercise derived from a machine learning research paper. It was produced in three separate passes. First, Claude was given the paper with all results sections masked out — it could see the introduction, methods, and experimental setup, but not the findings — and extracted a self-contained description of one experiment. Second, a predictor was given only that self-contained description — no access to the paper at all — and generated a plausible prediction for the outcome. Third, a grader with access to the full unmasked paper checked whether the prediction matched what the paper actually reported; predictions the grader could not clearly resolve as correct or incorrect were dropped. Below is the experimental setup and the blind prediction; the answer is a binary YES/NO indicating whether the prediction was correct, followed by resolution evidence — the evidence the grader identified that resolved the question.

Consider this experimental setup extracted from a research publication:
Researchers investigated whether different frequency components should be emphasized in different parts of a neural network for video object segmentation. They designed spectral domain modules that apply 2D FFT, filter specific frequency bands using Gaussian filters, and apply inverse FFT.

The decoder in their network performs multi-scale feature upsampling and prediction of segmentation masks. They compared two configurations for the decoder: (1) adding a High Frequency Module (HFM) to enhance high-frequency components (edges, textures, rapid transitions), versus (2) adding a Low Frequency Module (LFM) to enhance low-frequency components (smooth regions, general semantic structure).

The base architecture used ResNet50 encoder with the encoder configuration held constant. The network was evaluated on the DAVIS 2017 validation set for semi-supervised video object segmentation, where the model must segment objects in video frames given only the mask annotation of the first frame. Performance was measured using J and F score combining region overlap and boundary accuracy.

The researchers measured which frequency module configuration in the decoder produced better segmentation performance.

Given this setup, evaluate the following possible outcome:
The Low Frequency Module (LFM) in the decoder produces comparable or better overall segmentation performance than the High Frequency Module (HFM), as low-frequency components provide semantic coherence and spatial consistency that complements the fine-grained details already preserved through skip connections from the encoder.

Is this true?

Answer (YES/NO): NO